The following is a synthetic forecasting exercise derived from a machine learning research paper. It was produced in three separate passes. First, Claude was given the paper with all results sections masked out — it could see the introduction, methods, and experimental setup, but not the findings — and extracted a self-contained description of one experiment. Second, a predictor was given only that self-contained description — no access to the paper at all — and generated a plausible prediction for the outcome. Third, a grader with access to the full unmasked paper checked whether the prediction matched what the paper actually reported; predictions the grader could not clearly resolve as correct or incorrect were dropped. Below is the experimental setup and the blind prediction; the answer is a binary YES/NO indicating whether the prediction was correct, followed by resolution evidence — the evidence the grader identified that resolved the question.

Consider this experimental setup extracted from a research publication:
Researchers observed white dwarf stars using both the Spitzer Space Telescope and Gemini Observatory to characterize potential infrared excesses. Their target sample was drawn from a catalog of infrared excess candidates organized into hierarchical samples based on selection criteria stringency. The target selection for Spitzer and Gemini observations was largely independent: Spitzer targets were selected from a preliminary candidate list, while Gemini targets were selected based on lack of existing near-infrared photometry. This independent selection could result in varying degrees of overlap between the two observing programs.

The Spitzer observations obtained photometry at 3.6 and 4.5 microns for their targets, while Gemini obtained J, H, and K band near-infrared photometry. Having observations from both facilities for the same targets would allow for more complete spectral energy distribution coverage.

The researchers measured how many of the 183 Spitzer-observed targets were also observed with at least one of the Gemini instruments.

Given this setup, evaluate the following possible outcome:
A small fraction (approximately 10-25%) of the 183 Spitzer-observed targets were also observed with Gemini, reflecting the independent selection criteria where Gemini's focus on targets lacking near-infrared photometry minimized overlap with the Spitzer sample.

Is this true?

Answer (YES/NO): NO